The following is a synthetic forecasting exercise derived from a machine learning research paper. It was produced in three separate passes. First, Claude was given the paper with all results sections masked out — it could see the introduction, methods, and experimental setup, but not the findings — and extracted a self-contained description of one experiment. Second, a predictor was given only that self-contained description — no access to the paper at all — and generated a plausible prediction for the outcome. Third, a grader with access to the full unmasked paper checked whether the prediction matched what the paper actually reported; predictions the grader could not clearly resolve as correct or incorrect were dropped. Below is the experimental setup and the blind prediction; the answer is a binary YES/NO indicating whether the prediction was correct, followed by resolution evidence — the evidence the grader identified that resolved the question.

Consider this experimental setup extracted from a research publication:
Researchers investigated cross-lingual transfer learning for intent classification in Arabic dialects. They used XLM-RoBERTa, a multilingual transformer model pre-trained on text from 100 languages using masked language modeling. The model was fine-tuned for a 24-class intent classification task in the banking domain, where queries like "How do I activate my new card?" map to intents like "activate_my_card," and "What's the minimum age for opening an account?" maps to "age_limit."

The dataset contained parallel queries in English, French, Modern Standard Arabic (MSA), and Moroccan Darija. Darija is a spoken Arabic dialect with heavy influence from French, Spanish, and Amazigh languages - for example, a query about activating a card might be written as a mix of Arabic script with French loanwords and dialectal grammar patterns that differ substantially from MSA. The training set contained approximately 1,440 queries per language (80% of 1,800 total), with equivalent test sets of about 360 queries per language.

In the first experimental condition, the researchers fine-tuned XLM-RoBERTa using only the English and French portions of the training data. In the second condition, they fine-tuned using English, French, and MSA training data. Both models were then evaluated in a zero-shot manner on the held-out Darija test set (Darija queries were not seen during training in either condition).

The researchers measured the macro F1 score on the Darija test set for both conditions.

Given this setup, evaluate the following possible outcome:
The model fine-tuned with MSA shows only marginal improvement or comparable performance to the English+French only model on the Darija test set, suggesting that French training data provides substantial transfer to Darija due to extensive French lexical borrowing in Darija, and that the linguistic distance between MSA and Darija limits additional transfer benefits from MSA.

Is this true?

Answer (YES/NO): NO